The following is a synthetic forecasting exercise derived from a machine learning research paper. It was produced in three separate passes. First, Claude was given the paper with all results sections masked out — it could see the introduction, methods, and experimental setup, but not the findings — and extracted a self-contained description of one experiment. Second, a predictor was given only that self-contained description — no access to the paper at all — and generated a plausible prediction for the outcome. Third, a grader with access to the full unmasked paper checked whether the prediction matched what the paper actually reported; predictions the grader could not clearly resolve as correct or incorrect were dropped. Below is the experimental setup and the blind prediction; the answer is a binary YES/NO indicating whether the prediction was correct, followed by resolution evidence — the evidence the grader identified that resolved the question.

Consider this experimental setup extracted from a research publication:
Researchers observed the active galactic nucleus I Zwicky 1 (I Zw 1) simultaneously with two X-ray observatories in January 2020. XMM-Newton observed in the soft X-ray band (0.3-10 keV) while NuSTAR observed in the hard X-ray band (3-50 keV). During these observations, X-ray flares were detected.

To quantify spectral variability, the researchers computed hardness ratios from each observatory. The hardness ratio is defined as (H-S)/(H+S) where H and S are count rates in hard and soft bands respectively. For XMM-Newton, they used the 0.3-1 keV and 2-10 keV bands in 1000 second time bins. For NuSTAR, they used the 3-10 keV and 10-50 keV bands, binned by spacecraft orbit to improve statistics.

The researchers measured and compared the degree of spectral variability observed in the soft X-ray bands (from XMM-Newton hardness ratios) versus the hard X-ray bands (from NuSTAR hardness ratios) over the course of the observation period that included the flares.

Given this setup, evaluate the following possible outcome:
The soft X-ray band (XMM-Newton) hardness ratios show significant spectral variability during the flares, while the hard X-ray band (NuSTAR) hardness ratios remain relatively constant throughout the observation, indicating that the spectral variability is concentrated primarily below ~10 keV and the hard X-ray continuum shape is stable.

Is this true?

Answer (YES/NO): YES